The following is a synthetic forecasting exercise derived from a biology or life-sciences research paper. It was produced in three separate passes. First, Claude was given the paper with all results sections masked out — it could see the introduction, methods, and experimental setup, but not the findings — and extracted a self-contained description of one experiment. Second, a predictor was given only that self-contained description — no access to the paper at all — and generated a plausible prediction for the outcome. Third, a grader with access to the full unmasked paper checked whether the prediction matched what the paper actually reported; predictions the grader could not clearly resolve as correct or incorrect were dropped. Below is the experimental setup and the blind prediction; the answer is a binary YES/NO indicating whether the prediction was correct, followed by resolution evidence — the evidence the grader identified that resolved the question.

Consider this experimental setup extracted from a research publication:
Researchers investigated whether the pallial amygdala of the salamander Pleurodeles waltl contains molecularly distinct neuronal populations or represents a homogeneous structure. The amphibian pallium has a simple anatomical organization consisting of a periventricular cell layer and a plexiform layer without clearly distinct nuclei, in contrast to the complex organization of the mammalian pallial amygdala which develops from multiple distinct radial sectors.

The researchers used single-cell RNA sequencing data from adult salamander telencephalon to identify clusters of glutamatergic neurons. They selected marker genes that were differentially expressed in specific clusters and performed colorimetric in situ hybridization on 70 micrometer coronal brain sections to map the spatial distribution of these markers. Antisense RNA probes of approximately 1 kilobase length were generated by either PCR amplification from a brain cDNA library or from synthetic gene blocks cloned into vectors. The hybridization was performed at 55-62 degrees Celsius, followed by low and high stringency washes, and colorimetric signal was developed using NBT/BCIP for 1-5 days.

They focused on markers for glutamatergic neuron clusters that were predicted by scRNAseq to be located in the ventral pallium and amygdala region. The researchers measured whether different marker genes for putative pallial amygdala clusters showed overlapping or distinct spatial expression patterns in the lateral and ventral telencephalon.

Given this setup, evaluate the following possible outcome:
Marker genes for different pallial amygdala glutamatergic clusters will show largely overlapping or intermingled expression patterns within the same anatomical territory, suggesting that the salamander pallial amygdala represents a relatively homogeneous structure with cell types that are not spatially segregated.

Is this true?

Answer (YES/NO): NO